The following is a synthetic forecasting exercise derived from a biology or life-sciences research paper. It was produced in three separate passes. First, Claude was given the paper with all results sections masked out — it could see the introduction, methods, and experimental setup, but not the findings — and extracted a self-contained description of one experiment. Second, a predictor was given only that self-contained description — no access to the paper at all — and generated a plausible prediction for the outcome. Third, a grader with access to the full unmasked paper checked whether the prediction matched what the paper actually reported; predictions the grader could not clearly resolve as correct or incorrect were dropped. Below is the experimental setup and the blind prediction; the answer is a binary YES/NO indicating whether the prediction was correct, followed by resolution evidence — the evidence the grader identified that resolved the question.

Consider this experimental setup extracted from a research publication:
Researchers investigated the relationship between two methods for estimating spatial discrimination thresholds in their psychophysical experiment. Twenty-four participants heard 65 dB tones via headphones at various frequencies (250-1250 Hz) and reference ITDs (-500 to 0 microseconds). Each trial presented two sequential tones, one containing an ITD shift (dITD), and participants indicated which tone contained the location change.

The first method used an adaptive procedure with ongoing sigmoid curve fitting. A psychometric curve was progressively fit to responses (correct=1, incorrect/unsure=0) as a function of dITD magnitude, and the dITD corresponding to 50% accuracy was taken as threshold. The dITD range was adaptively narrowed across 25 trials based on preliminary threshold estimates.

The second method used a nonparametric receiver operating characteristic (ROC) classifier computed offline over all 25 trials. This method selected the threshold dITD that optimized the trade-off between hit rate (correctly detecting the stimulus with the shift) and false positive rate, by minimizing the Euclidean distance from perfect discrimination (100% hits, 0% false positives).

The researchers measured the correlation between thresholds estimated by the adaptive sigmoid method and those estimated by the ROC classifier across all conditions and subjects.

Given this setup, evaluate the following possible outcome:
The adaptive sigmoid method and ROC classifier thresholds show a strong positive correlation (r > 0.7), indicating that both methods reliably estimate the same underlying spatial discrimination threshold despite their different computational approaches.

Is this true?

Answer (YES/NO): YES